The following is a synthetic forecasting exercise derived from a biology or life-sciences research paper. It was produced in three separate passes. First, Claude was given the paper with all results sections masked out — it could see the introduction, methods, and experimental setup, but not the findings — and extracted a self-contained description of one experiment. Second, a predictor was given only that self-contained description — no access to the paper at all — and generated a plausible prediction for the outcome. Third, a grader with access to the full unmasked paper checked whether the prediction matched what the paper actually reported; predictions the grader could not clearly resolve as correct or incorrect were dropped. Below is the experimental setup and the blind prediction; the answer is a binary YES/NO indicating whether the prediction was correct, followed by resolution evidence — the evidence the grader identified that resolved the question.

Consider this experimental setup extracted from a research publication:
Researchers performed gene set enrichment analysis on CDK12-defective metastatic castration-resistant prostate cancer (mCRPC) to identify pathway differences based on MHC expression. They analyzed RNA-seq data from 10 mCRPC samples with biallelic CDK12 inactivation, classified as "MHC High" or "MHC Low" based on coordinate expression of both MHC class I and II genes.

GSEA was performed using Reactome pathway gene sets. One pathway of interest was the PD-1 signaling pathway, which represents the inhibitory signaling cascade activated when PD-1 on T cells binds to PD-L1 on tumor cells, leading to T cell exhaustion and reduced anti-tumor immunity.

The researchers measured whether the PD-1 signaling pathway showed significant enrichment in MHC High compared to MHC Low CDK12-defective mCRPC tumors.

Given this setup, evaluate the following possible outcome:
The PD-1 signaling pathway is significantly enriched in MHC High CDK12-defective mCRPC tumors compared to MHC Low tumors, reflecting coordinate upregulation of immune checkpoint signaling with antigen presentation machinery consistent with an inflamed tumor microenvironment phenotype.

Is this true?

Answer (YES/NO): YES